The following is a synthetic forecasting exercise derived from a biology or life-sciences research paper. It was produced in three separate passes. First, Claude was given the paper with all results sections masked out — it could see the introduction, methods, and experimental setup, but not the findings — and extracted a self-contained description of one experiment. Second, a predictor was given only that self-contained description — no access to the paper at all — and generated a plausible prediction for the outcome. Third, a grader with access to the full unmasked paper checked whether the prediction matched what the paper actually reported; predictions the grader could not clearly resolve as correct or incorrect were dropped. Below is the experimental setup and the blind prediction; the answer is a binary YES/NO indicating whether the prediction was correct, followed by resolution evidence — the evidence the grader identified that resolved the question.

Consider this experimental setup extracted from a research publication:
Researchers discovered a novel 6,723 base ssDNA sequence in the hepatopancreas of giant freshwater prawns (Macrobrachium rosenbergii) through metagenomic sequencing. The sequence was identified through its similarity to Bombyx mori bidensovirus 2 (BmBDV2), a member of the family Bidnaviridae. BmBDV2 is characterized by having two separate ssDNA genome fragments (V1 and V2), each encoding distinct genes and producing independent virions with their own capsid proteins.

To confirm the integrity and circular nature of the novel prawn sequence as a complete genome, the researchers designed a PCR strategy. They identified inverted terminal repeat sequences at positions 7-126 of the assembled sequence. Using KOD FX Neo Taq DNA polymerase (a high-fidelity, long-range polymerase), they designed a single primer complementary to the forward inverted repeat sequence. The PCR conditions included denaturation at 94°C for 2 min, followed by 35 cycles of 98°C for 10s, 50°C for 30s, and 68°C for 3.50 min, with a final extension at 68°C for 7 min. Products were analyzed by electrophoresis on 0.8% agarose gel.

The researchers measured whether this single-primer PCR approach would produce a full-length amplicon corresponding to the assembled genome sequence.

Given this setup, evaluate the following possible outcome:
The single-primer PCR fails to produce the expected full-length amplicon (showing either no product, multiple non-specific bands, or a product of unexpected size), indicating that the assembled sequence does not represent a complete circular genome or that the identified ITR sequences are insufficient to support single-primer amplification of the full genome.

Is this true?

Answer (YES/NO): NO